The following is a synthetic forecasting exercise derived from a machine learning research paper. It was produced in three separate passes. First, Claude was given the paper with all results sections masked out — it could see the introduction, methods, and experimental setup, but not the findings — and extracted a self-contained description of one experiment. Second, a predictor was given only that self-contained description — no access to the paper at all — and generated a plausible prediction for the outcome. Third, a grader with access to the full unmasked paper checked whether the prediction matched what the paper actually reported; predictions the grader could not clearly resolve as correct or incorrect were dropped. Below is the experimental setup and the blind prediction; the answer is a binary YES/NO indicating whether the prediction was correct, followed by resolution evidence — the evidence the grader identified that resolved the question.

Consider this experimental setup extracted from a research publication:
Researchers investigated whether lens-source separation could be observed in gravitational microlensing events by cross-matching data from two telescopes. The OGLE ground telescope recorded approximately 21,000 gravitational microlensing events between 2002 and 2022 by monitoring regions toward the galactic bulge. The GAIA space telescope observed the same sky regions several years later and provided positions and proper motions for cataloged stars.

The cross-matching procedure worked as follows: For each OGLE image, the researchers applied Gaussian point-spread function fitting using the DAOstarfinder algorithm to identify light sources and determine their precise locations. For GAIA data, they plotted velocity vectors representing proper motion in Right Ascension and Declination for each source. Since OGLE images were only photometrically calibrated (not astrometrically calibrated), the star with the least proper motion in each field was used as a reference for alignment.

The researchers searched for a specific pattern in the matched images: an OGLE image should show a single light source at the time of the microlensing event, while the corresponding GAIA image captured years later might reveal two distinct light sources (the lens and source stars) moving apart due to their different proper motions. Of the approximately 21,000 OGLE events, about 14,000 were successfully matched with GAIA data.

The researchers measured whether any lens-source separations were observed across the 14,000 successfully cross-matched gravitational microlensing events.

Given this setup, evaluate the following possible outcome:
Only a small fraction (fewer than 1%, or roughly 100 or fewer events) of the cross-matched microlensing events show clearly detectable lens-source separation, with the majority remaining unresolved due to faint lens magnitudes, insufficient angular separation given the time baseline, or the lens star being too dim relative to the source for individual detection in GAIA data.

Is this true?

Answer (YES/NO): NO